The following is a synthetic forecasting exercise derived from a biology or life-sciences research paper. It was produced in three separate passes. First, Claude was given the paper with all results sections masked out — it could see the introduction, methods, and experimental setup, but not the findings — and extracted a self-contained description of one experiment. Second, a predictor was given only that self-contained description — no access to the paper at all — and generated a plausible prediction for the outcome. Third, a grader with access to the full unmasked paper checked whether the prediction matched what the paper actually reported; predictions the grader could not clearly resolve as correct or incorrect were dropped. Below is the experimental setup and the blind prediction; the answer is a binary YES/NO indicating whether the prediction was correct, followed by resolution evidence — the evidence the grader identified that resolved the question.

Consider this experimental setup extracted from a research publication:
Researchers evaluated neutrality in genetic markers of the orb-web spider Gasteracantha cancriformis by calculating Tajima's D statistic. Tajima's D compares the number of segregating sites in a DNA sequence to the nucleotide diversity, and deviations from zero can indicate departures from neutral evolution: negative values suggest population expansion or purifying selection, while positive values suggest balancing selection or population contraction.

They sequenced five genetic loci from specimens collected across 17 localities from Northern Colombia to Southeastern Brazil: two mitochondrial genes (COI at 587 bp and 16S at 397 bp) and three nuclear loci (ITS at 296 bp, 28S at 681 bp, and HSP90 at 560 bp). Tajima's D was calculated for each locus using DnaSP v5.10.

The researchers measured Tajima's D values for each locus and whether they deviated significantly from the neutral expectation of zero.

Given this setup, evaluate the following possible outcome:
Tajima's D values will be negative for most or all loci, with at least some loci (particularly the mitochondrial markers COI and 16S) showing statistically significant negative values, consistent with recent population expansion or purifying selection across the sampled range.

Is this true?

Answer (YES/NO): NO